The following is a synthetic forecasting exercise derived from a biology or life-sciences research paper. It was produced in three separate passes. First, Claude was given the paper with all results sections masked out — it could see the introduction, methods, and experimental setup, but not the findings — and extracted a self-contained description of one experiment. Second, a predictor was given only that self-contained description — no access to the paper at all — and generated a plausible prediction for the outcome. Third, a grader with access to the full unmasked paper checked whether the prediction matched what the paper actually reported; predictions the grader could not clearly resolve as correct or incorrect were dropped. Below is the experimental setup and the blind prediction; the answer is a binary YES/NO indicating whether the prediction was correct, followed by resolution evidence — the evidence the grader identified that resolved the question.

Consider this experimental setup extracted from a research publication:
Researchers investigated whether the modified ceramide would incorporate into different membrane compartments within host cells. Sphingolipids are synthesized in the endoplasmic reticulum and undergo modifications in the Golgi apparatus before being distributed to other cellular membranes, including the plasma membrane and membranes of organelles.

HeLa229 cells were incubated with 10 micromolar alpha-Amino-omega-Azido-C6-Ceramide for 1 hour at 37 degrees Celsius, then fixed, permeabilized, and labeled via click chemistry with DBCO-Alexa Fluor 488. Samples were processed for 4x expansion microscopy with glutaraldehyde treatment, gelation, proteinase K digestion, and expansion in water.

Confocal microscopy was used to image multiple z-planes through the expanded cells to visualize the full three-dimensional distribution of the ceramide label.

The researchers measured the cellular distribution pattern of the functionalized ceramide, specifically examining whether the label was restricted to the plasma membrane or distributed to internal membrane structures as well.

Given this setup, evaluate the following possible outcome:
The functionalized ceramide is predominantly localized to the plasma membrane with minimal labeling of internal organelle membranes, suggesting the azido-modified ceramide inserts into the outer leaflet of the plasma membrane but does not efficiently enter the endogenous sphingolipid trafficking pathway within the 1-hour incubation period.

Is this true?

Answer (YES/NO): NO